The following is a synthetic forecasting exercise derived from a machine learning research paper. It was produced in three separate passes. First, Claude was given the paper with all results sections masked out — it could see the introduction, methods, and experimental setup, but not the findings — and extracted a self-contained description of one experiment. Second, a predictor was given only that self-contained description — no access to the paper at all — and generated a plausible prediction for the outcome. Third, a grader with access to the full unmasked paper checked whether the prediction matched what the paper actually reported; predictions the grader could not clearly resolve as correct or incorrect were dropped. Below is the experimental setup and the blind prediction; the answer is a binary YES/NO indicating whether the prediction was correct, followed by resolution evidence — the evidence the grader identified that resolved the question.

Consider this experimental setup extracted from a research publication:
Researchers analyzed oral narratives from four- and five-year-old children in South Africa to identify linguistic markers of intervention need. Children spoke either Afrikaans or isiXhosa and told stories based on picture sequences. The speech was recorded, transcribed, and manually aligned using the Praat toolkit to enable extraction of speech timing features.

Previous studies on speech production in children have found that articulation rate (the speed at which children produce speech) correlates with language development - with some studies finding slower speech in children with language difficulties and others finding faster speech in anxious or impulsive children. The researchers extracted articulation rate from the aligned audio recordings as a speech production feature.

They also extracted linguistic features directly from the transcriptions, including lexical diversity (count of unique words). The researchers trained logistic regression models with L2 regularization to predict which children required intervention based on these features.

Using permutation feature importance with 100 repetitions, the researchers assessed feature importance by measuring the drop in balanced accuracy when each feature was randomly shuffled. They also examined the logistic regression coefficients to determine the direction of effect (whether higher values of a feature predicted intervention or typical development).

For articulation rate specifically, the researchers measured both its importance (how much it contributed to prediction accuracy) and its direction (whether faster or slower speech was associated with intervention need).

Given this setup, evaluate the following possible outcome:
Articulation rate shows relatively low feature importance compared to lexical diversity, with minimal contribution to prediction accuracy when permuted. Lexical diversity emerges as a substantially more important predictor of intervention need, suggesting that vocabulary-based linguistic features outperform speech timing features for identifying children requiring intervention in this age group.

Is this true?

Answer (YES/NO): YES